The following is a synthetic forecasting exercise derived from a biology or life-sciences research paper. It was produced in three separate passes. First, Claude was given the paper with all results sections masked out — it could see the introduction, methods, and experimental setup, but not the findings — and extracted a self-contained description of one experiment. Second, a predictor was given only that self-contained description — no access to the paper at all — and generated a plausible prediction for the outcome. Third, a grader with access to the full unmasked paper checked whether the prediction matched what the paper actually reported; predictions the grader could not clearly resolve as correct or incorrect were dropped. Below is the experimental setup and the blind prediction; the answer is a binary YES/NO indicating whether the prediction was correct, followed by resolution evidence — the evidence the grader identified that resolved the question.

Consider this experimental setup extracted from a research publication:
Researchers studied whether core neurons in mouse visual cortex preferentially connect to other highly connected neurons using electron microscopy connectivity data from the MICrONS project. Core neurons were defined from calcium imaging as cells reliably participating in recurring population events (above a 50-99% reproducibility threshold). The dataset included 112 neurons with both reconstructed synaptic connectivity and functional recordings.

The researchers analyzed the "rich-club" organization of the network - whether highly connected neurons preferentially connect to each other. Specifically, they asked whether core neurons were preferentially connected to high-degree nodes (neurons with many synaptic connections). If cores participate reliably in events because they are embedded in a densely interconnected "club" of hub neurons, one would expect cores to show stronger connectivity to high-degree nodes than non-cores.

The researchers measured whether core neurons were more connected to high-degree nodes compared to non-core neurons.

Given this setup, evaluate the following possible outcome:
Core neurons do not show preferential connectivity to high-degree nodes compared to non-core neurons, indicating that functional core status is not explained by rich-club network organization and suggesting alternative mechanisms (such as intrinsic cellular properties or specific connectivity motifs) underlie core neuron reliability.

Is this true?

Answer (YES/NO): YES